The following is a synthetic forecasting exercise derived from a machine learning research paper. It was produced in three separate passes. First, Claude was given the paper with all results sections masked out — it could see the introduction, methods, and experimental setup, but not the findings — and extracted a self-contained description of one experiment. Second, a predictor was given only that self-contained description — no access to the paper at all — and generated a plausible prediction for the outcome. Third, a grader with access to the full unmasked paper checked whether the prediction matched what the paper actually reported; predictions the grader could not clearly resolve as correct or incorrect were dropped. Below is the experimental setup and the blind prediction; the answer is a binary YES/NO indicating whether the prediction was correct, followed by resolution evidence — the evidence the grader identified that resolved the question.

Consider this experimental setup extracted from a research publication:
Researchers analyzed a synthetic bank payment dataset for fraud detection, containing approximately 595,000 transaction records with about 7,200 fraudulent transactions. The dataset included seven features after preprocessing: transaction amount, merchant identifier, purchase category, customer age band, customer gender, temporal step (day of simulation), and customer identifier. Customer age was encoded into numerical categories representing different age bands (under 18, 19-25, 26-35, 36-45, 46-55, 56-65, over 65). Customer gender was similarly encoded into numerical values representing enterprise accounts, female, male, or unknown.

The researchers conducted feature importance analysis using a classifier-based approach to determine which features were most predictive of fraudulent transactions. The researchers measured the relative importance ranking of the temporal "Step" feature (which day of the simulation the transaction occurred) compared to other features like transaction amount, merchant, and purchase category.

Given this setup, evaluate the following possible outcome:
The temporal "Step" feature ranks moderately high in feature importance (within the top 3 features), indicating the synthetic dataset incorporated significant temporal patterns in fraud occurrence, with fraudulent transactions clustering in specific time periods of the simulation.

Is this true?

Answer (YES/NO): NO